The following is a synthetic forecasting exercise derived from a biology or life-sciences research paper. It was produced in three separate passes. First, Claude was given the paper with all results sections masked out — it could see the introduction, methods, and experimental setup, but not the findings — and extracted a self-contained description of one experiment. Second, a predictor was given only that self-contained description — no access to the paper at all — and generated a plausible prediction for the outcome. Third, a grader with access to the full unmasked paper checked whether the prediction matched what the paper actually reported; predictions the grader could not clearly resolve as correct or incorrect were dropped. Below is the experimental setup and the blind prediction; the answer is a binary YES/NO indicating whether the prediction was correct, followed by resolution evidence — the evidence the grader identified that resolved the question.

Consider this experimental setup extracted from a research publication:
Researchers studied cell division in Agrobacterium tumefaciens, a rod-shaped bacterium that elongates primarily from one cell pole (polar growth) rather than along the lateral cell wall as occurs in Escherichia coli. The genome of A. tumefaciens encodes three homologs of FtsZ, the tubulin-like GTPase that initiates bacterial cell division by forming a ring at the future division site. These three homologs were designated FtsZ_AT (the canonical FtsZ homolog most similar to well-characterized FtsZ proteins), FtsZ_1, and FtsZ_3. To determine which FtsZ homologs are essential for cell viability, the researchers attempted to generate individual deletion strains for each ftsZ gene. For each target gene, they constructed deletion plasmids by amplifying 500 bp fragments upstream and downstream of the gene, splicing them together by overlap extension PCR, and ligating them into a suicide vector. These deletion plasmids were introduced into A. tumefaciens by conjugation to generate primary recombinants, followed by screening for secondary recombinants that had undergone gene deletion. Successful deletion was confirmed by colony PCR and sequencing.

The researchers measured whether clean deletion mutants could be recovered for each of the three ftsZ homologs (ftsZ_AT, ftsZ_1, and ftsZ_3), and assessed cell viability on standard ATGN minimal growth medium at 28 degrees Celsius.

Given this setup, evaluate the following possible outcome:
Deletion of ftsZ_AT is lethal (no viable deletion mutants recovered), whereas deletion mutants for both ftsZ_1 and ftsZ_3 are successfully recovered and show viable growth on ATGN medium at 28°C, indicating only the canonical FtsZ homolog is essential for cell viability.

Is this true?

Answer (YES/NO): YES